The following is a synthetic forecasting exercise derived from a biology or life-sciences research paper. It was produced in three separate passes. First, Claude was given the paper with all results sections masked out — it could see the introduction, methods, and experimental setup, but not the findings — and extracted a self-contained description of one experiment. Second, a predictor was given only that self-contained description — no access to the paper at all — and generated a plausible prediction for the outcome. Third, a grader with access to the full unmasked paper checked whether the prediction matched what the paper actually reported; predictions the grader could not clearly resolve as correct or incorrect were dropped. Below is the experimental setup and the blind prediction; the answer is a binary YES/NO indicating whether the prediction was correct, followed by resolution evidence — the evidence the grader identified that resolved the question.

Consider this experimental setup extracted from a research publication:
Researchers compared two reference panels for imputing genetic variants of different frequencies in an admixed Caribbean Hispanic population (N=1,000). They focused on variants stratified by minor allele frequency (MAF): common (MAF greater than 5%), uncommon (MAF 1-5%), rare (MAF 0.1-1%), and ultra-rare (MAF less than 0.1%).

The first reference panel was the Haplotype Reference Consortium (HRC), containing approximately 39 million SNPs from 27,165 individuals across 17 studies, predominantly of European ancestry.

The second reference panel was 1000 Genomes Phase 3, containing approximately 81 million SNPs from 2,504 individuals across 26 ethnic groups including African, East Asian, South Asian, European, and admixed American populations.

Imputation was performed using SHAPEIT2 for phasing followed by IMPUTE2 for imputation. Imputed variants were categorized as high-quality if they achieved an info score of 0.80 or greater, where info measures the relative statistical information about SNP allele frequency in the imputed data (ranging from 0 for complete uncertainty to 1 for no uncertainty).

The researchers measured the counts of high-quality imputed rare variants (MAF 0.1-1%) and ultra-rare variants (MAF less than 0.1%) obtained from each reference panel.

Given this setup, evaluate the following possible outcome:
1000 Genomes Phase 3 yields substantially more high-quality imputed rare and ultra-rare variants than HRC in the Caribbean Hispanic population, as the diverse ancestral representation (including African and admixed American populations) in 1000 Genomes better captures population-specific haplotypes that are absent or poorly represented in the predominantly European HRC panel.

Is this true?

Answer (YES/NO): NO